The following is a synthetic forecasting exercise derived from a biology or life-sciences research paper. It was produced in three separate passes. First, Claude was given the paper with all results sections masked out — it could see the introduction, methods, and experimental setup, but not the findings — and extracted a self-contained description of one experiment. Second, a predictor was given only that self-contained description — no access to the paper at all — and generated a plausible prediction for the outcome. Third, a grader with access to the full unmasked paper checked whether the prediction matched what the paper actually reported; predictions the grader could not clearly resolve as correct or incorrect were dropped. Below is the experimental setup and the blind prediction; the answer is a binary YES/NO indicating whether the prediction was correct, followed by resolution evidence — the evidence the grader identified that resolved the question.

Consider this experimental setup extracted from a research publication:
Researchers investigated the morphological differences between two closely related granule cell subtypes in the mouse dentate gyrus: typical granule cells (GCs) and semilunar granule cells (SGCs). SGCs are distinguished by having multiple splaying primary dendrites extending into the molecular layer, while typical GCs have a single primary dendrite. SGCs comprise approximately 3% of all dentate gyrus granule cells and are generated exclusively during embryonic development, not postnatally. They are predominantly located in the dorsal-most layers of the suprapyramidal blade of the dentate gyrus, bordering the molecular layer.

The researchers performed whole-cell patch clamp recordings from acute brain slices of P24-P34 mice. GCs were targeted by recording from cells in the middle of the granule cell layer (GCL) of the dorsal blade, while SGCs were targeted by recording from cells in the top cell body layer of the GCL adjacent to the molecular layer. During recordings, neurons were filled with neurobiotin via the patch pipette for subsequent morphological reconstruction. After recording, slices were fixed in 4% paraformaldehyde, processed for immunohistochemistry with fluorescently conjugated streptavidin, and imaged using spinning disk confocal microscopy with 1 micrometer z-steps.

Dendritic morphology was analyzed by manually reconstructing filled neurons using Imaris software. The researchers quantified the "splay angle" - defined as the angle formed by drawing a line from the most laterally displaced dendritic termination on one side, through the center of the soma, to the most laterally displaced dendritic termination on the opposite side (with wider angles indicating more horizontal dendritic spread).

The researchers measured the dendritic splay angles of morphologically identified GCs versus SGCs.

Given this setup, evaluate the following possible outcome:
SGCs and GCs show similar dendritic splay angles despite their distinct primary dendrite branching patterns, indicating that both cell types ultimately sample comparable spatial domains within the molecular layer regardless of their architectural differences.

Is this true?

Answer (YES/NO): NO